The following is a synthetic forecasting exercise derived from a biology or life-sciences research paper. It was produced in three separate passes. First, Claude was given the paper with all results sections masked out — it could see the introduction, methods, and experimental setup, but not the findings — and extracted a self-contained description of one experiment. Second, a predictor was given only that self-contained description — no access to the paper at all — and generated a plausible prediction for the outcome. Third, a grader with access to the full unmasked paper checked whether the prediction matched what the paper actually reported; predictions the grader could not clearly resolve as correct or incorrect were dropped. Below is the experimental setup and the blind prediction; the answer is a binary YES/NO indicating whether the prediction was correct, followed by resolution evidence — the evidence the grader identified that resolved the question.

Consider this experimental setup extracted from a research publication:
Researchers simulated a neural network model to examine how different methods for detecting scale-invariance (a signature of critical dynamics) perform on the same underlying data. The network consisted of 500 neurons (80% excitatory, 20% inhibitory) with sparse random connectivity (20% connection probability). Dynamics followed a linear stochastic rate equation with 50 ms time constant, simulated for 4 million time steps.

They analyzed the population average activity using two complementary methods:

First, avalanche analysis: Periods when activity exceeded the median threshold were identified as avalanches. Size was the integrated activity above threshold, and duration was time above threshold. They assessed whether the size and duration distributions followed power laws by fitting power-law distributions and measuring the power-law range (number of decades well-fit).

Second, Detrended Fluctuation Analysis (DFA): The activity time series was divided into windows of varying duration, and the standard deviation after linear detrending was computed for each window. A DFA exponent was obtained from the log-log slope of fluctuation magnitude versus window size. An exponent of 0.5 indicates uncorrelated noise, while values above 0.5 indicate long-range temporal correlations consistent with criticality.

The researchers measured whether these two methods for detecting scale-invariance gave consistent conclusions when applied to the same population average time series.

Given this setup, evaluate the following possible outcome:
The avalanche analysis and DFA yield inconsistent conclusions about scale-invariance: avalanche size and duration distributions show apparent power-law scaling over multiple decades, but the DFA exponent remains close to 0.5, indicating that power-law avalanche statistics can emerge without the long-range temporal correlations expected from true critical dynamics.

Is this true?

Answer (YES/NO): NO